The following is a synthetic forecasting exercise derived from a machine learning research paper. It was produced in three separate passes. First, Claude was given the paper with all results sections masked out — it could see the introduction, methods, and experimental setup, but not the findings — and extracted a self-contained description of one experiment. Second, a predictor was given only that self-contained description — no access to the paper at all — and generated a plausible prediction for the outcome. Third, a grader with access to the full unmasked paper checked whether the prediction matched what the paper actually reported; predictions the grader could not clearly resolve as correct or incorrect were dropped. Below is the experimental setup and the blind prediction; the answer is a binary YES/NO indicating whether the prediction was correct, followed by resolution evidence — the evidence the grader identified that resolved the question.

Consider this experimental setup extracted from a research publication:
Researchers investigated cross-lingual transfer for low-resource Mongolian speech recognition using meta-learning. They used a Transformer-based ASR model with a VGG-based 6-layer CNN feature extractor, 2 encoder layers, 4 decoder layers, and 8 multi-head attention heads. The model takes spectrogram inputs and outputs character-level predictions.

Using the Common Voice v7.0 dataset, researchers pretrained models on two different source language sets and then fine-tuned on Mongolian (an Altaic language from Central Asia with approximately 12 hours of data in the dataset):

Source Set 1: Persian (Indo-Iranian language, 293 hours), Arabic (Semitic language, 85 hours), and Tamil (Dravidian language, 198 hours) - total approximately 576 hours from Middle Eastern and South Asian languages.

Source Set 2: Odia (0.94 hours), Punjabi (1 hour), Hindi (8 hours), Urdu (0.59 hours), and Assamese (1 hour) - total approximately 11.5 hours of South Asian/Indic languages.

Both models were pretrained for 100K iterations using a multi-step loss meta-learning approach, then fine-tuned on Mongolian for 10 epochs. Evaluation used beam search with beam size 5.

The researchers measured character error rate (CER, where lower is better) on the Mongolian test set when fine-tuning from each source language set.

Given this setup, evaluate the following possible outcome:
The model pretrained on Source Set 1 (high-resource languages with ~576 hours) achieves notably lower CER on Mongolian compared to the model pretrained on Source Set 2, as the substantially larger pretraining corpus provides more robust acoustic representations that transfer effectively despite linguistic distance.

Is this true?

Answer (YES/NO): NO